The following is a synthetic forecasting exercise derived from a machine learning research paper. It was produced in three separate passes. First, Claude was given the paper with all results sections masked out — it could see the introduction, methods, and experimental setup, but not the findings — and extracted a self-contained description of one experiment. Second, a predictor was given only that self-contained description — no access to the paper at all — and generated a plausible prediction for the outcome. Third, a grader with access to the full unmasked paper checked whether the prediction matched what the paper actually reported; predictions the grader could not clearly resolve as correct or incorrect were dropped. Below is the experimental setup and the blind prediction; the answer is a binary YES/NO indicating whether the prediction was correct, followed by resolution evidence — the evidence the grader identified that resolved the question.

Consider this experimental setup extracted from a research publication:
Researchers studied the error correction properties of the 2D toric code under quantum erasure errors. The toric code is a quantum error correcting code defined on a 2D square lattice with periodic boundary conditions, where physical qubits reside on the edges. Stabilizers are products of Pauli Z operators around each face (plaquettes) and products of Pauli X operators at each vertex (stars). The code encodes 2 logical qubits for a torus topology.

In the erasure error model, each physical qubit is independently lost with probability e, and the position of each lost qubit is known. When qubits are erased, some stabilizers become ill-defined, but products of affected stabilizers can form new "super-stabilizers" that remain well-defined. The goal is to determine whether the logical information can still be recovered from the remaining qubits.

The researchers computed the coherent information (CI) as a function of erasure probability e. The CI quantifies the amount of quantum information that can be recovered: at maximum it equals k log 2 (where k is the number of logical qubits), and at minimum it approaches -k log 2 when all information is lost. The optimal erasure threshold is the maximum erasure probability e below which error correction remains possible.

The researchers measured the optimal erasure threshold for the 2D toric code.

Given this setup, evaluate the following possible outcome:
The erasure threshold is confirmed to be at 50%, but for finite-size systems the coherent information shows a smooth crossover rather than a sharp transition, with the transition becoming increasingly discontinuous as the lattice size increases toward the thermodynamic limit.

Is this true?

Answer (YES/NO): NO